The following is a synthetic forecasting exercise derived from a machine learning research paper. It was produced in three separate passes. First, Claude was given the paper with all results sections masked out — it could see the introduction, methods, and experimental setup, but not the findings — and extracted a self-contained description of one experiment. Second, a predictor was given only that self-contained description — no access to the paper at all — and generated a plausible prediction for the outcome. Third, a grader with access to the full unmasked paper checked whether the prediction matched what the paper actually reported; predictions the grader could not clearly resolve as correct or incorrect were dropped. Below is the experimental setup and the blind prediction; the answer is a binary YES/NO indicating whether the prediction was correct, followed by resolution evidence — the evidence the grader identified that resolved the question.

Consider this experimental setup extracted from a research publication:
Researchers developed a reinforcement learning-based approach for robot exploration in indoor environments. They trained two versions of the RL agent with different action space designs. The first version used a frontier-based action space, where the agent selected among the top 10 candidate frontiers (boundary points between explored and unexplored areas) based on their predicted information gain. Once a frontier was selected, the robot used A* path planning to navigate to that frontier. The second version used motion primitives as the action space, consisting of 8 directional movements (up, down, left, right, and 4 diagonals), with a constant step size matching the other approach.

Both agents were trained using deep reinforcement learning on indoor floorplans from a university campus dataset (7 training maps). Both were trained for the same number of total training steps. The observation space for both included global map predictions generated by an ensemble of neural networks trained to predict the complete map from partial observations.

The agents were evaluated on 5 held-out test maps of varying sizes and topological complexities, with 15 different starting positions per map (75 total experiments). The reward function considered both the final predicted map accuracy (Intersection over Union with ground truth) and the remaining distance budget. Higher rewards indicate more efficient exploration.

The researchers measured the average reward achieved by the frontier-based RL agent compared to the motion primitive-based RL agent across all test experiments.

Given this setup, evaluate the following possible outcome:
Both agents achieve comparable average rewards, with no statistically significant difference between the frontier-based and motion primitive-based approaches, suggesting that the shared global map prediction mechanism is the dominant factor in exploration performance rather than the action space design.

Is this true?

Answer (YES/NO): NO